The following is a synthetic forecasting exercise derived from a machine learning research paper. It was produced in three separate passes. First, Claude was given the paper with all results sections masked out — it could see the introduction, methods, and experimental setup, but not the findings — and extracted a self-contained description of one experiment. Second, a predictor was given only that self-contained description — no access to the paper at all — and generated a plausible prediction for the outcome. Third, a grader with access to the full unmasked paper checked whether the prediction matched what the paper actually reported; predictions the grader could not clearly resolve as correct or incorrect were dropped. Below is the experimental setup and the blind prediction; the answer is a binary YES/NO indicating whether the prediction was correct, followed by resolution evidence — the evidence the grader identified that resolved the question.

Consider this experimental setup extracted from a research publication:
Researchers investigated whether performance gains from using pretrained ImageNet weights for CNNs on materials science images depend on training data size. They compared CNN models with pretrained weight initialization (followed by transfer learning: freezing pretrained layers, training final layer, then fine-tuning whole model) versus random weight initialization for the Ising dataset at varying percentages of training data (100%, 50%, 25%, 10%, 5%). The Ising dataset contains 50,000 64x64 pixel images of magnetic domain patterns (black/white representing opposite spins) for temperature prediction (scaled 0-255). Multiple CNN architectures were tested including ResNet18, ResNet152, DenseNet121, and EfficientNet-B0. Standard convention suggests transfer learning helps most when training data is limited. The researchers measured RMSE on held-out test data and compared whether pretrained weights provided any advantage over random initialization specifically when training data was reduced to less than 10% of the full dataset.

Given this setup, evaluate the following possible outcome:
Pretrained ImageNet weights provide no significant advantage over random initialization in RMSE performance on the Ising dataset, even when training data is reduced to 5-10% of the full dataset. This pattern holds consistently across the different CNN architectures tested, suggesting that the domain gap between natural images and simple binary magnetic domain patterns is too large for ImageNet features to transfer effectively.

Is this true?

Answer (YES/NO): YES